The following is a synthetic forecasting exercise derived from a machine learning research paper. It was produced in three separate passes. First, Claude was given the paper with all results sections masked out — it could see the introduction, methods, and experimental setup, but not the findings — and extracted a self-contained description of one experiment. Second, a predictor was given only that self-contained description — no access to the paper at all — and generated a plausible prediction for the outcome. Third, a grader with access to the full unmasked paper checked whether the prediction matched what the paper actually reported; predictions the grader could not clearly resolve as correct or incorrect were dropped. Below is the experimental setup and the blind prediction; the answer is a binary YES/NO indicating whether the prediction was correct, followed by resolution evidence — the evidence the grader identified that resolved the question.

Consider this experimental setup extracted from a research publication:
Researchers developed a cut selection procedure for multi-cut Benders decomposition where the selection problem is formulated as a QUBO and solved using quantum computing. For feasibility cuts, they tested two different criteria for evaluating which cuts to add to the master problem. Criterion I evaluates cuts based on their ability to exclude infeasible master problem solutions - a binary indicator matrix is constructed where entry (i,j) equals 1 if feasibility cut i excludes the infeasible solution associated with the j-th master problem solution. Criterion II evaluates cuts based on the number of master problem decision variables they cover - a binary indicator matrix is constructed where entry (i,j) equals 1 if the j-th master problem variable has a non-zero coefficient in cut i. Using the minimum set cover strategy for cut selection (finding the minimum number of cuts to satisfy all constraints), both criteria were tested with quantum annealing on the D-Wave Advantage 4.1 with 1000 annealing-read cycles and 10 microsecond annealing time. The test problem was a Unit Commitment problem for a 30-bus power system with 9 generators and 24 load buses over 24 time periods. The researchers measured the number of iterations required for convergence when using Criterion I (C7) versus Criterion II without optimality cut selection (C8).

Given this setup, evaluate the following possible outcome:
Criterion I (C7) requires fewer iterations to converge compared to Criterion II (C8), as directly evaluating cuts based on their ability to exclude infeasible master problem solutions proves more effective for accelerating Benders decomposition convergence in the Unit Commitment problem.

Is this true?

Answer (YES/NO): YES